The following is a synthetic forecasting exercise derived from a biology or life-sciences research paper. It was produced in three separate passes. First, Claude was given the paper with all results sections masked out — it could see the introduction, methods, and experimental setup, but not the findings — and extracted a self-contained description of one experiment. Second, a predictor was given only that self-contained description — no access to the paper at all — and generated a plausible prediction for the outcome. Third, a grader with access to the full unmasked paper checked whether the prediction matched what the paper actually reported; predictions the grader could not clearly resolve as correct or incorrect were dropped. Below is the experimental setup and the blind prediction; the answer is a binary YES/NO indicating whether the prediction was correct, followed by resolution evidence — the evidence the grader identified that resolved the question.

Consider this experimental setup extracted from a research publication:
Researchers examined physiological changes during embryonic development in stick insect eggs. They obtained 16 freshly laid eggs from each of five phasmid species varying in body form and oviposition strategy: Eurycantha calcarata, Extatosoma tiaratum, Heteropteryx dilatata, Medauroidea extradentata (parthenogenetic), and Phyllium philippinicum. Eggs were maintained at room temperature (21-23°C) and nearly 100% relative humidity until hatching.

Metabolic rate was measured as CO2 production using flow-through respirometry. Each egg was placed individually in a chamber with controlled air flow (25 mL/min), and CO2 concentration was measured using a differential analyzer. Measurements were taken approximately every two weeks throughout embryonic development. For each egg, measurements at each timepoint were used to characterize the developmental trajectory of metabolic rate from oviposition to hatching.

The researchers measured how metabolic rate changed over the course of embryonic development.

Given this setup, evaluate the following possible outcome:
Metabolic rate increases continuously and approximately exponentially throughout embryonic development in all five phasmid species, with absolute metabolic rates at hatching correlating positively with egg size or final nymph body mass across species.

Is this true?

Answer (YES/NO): NO